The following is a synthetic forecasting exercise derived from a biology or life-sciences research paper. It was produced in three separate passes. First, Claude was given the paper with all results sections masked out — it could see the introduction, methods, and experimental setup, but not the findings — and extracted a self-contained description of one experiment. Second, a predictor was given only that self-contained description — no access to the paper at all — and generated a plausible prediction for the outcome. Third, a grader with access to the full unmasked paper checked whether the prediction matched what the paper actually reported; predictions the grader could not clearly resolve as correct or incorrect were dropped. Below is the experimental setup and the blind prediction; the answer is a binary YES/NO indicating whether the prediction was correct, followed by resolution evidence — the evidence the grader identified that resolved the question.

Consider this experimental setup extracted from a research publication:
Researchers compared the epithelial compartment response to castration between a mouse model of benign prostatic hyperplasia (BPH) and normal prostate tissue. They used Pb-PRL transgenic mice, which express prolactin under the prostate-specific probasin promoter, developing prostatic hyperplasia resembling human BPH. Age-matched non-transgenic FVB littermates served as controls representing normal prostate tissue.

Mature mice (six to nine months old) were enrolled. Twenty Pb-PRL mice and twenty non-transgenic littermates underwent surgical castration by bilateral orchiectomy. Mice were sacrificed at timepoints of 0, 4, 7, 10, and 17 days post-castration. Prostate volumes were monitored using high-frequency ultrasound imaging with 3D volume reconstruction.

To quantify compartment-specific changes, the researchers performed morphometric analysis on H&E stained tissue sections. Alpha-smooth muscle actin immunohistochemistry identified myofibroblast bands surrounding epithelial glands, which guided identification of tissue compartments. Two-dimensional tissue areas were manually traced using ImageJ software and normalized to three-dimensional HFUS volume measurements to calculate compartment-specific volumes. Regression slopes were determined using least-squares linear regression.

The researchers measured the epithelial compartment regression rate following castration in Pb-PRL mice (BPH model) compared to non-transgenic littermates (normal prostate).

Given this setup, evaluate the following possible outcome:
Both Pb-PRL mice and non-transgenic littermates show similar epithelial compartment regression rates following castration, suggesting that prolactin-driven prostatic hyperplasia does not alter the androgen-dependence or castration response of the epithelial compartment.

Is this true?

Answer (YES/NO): YES